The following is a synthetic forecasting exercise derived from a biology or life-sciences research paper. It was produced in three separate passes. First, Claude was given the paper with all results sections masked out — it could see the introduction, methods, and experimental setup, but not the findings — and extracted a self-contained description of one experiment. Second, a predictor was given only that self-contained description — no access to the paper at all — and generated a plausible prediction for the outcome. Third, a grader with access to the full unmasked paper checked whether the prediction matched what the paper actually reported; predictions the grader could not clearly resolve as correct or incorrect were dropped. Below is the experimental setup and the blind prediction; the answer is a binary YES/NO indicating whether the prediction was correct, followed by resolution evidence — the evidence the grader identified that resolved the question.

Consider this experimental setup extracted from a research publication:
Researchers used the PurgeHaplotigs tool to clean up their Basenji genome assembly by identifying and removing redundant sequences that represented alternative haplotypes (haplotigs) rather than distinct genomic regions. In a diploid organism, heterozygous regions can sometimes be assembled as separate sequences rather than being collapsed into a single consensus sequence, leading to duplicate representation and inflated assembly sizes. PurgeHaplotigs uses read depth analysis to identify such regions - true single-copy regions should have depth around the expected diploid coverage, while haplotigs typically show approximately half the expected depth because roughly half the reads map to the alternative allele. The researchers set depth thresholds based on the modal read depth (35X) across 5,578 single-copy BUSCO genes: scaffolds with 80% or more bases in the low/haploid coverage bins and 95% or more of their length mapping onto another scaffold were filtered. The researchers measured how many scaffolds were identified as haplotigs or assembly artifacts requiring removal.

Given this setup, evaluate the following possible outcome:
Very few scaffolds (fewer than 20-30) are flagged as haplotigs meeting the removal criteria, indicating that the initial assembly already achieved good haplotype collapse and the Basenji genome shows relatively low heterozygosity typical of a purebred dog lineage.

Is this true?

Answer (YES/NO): NO